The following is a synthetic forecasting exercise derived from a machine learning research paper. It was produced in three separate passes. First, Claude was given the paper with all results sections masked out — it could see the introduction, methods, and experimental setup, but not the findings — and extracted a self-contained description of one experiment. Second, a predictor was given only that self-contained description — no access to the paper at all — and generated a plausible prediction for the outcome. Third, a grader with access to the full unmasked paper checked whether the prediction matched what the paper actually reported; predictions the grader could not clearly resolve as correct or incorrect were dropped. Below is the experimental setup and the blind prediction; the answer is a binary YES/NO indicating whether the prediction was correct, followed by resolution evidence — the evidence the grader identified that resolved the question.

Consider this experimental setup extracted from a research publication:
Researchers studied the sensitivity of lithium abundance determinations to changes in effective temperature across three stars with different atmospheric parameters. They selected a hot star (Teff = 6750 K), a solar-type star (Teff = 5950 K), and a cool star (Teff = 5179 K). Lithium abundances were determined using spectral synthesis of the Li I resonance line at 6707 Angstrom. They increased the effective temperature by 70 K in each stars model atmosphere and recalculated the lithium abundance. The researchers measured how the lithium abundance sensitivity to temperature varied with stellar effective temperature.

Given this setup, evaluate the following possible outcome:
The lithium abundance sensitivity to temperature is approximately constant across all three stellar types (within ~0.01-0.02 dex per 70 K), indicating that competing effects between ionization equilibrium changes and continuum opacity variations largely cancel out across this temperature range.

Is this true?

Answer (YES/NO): NO